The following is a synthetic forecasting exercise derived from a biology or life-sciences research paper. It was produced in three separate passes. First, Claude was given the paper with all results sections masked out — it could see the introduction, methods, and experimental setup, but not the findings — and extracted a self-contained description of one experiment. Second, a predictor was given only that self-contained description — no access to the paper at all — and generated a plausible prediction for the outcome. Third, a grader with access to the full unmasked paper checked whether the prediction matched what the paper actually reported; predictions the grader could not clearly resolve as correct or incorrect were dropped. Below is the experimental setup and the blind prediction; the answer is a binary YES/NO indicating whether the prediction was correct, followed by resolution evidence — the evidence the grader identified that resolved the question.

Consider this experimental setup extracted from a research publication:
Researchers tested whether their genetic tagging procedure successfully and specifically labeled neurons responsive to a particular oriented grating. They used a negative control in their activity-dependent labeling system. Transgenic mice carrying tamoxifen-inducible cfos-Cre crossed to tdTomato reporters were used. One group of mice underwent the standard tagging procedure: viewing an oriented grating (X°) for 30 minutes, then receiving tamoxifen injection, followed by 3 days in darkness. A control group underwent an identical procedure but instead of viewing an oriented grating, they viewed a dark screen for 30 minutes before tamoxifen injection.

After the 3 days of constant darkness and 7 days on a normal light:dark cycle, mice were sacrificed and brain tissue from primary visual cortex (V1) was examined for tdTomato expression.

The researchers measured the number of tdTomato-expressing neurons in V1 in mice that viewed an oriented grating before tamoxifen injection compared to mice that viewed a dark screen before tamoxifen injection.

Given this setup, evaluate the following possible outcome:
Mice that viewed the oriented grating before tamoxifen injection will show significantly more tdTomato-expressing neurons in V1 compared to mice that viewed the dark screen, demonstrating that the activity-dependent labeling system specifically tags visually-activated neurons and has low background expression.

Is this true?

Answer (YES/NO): YES